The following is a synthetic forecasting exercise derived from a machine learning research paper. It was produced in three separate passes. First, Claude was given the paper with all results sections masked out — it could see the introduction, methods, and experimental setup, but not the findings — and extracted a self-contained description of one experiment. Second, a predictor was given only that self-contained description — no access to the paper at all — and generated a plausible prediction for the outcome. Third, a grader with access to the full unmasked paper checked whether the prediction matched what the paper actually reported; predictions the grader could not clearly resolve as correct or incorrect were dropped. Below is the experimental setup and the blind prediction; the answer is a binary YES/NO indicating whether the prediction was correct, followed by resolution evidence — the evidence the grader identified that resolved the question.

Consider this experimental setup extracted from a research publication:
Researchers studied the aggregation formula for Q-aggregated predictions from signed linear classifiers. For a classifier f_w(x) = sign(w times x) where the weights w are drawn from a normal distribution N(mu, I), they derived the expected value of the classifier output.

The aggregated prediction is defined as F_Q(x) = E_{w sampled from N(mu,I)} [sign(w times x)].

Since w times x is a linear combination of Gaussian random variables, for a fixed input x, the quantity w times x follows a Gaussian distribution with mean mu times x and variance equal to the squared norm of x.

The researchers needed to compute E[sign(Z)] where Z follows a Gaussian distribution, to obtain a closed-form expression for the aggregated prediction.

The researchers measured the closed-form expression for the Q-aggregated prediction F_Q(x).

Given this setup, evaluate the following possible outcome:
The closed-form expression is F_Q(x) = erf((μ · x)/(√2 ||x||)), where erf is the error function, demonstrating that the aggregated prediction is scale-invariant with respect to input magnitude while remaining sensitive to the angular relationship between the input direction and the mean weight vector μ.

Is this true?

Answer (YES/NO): YES